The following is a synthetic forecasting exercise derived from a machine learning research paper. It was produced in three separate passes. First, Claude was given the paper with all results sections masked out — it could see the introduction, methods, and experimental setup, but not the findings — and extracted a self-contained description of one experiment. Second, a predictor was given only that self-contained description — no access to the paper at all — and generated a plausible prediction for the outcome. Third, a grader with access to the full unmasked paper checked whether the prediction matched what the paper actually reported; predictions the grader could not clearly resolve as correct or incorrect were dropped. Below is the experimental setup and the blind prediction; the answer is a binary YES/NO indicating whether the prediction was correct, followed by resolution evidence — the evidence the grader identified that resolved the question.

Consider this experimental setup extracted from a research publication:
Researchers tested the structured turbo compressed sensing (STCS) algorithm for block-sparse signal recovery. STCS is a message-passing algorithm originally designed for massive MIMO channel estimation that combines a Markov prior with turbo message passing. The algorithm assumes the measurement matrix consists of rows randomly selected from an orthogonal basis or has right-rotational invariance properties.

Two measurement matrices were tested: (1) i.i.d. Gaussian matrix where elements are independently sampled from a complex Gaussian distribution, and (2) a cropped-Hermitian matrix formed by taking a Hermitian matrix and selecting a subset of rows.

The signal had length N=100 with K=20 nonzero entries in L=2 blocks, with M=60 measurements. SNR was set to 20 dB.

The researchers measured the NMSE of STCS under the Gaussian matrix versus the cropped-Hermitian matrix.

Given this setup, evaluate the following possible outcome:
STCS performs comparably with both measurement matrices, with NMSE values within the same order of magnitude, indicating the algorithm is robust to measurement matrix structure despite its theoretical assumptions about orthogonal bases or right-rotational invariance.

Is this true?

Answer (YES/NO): NO